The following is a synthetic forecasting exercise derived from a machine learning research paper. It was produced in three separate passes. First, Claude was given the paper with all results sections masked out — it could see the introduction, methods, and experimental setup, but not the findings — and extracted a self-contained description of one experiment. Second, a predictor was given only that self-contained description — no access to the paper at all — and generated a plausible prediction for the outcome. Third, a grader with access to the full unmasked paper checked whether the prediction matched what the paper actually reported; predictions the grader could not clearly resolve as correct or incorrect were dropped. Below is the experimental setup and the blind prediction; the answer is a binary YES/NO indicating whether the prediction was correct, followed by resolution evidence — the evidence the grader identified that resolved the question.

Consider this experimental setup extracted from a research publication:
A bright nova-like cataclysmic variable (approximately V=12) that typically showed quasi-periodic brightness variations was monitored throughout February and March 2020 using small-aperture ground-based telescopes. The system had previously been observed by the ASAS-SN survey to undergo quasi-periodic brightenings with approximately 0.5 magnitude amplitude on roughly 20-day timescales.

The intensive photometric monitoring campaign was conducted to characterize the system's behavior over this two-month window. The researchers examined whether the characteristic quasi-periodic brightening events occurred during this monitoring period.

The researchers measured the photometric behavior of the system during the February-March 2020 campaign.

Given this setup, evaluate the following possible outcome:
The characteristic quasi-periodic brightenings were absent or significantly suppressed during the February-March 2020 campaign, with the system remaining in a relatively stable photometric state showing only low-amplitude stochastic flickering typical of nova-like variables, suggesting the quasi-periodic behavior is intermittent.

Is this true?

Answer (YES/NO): YES